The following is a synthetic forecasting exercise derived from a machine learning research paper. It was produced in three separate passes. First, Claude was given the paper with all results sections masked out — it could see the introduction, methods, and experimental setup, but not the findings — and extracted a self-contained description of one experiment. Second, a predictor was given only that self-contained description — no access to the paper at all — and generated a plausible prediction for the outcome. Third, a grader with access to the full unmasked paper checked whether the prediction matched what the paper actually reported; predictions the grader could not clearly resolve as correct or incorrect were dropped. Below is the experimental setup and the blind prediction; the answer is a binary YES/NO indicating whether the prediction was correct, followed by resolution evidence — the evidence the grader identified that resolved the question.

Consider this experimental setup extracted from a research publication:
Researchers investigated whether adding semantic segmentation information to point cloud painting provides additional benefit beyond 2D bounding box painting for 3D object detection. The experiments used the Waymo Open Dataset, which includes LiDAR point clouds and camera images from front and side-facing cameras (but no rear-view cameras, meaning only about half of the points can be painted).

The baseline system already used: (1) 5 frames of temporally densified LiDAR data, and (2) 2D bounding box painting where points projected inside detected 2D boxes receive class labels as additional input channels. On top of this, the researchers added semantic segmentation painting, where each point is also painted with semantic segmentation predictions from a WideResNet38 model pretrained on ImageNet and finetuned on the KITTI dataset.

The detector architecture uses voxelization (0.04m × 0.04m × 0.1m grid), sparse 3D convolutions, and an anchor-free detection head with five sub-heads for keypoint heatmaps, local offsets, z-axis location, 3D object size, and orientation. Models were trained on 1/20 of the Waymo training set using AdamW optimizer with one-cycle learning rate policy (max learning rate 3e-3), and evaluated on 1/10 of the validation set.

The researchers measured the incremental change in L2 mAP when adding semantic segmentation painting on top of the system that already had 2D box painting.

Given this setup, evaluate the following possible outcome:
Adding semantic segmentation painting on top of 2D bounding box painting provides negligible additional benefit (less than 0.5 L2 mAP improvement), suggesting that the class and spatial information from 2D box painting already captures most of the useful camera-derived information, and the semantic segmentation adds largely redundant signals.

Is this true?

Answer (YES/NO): YES